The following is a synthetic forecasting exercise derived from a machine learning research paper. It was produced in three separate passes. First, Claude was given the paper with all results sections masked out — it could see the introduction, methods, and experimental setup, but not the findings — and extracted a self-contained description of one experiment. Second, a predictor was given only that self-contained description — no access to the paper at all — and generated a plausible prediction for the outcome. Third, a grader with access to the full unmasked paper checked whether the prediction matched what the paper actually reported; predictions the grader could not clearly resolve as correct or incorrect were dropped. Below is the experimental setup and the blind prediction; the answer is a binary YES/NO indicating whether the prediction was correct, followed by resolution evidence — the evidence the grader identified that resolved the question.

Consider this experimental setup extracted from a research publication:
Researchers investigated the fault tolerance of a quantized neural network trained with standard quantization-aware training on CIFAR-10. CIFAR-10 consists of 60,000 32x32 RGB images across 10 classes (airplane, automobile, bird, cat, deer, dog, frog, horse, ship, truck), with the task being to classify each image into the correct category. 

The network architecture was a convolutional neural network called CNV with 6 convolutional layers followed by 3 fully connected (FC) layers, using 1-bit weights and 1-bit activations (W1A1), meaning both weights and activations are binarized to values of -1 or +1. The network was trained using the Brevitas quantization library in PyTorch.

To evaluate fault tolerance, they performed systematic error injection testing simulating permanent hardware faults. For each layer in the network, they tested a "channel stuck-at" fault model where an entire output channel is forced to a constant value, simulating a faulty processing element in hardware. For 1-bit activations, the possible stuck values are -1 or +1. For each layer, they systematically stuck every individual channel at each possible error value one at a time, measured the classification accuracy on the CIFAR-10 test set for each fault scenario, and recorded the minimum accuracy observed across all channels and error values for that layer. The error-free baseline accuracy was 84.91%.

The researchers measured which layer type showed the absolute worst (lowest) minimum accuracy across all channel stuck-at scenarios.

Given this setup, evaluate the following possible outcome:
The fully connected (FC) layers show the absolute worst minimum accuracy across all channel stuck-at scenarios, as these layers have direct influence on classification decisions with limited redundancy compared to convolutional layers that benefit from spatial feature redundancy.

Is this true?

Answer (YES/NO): NO